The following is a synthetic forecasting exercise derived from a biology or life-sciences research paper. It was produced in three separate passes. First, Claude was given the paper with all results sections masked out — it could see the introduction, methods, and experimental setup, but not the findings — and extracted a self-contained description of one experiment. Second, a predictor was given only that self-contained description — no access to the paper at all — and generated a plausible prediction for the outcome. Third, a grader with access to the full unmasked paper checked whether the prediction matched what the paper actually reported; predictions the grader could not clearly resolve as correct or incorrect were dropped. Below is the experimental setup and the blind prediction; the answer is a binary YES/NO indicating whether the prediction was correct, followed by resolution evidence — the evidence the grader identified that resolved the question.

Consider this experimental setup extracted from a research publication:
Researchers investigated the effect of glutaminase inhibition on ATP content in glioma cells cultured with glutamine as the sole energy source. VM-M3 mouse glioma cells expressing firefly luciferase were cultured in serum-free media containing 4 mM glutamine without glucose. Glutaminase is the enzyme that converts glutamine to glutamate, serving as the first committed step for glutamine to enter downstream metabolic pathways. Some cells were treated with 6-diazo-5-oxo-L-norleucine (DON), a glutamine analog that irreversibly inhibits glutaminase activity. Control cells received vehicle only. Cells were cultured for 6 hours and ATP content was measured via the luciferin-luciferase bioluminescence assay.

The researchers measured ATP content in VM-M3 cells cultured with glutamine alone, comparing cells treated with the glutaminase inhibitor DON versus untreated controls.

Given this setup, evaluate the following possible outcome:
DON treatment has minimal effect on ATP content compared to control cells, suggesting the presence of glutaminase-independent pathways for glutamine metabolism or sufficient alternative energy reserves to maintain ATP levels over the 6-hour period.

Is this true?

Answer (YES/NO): NO